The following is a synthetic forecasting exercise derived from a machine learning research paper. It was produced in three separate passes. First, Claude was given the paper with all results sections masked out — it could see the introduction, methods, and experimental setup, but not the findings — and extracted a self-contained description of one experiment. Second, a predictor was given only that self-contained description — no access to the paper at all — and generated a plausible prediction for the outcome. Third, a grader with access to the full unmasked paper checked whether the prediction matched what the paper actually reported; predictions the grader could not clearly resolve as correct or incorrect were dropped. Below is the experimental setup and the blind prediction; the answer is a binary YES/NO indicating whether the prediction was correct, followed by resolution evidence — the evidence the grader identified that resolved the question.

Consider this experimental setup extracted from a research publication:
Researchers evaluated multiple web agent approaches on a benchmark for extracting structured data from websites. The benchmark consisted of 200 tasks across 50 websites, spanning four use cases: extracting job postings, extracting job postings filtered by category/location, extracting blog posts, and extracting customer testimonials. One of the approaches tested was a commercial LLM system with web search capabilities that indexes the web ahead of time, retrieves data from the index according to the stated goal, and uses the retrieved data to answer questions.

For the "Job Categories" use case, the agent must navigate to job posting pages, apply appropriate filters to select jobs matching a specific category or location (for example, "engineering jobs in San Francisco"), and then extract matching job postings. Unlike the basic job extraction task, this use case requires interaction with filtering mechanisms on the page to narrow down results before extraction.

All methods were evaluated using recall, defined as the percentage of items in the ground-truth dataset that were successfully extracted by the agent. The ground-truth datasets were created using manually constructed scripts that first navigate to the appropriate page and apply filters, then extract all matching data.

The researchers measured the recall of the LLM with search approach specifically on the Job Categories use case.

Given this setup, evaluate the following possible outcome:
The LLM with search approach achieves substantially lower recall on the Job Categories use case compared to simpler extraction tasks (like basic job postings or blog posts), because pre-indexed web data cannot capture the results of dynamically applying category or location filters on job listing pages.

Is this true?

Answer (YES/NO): YES